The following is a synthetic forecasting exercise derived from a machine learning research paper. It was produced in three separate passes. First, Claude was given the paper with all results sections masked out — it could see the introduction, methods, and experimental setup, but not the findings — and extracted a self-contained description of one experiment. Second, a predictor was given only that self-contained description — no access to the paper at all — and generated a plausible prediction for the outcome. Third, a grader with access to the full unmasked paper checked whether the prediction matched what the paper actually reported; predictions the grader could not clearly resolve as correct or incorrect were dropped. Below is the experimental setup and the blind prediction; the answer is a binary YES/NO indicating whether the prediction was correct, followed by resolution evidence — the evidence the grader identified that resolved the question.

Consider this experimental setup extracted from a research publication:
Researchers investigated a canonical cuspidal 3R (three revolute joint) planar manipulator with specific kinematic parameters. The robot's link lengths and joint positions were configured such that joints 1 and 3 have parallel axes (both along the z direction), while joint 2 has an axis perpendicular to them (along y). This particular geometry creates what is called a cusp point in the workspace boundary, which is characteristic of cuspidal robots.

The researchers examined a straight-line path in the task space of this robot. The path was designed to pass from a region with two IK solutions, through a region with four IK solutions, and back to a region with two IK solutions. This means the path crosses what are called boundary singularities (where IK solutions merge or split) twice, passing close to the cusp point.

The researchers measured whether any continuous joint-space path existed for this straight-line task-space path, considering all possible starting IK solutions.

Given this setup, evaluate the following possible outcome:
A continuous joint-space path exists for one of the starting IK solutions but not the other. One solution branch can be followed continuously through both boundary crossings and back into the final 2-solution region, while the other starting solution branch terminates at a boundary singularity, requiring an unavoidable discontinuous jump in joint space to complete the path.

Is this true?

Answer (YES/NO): NO